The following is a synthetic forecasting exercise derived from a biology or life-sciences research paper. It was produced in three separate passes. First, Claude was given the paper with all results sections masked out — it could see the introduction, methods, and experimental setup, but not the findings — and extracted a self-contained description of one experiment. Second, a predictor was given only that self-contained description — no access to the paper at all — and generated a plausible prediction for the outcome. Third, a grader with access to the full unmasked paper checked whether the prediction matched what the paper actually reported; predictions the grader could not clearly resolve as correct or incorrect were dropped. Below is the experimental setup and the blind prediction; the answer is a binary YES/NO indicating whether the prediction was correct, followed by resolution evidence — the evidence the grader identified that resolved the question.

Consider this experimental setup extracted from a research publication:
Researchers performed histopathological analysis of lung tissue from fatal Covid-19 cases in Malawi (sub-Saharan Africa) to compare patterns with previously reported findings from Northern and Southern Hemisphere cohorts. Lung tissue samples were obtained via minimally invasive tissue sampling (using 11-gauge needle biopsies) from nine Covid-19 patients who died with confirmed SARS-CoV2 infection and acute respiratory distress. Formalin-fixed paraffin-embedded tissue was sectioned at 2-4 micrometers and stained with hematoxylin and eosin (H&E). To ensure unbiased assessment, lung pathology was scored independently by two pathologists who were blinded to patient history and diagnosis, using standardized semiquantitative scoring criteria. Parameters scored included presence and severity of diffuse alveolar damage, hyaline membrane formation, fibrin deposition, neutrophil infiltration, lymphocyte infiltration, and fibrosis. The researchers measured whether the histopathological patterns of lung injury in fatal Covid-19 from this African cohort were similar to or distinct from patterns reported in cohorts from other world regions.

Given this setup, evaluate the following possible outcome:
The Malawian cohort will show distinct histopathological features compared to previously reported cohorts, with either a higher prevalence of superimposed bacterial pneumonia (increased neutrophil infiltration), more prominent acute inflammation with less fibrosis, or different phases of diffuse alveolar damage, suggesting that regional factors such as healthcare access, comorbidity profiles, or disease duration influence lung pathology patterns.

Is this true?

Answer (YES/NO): NO